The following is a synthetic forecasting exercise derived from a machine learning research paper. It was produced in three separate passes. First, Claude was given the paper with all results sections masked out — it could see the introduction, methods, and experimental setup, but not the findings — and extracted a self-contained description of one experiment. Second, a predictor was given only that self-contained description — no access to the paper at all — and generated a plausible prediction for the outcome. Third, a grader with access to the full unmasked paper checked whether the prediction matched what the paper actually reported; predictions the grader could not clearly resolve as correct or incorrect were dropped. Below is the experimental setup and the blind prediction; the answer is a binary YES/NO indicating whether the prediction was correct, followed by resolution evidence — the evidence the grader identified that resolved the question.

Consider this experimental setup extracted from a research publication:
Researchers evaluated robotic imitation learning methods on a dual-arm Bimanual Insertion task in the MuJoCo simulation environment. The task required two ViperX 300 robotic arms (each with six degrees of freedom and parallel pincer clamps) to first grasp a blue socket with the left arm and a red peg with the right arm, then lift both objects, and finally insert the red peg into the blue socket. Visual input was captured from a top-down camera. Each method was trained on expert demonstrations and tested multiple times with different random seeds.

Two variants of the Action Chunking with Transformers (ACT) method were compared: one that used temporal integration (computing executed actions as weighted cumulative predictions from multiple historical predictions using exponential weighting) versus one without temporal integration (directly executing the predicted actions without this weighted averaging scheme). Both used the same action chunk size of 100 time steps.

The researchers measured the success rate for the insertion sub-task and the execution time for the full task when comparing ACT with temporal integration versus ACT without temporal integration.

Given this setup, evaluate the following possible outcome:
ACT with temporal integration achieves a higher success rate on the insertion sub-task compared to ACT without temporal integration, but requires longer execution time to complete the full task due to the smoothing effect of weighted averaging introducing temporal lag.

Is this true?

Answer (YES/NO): NO